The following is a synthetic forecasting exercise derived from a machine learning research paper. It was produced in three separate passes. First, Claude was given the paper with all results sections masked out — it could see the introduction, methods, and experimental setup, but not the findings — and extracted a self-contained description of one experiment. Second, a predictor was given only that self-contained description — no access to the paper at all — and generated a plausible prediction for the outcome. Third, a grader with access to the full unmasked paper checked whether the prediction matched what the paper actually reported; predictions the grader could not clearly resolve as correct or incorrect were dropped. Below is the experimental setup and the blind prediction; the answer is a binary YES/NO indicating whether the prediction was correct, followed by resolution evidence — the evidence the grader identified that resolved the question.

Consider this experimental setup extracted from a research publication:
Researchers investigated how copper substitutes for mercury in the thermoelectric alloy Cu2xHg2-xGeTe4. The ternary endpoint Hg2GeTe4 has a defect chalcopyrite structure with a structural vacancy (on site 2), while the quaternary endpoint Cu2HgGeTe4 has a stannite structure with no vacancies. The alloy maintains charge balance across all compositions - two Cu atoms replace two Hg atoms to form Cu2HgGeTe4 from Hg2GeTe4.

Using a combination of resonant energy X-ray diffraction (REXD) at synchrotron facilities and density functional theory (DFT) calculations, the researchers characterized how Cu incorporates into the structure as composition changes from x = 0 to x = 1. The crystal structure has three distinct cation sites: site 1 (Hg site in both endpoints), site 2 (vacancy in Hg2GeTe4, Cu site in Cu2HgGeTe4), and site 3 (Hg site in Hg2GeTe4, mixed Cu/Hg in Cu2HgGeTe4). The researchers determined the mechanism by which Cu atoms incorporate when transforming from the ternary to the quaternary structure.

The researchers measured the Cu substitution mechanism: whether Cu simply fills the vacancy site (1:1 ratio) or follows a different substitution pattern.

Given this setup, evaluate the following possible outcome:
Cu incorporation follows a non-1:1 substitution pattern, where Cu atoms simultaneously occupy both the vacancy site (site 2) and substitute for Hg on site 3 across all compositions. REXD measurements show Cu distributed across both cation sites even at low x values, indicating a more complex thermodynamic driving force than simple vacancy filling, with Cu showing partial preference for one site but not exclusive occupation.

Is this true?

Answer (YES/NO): NO